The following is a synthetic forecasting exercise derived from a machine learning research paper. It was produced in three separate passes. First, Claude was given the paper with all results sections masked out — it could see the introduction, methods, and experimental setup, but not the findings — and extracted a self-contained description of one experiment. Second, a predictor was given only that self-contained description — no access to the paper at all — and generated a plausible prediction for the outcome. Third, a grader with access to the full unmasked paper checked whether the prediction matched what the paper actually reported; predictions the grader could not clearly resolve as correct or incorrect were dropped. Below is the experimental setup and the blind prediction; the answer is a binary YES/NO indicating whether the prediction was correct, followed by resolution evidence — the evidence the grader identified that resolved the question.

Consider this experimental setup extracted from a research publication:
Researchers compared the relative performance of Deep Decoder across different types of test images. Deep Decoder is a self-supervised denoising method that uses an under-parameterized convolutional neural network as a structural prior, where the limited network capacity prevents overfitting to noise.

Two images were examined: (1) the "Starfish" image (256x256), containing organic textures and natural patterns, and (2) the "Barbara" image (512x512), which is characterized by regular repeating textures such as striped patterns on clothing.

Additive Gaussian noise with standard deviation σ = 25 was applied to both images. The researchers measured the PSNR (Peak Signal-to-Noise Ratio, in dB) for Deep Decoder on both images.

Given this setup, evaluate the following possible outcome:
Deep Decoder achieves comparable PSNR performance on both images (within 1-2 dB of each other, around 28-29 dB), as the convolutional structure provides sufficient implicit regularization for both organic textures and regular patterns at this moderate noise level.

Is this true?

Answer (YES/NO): NO